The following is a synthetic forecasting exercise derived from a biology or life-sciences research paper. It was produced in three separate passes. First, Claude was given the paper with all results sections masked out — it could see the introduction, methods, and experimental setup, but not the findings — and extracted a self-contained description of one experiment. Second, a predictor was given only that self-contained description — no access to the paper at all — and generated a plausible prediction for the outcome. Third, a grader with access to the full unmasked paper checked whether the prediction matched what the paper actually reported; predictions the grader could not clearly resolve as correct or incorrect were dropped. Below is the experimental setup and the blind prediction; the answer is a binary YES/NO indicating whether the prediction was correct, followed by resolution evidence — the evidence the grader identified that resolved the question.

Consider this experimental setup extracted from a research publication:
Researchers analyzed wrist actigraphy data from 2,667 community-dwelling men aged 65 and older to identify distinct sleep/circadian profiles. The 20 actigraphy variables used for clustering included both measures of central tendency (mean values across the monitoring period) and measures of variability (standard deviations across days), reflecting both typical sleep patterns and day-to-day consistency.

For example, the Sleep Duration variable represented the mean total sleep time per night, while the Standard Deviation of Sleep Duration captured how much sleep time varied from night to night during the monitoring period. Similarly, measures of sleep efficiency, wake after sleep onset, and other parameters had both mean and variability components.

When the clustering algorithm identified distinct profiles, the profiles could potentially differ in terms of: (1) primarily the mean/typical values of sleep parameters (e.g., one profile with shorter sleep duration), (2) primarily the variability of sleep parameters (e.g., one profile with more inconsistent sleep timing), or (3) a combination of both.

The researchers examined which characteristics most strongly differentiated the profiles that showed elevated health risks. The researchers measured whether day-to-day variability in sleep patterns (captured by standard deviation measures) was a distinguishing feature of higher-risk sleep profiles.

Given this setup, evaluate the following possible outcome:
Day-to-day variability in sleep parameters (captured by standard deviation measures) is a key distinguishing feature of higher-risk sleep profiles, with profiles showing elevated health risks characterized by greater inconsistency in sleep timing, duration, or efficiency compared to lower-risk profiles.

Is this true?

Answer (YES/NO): NO